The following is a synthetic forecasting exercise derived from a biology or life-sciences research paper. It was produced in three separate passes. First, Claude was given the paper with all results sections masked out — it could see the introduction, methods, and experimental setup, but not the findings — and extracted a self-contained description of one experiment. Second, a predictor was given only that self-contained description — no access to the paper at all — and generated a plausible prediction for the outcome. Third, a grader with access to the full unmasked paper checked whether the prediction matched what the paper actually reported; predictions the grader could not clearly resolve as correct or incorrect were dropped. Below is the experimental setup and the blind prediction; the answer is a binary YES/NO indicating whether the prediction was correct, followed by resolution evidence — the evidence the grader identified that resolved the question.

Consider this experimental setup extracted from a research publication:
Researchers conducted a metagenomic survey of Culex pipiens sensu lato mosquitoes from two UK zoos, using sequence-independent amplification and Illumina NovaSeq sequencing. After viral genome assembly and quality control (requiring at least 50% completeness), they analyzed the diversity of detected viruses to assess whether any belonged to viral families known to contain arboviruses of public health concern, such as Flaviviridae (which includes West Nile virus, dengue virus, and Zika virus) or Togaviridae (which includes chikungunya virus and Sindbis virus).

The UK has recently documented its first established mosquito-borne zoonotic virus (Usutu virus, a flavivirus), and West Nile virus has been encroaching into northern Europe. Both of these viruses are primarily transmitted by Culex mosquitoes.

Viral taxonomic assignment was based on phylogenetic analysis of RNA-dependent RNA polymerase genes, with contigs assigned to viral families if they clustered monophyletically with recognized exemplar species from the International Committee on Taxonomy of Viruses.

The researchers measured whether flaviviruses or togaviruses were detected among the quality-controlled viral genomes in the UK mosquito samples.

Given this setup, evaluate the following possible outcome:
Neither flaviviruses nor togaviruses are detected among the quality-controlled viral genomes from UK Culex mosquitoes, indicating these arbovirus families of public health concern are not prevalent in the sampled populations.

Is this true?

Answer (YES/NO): YES